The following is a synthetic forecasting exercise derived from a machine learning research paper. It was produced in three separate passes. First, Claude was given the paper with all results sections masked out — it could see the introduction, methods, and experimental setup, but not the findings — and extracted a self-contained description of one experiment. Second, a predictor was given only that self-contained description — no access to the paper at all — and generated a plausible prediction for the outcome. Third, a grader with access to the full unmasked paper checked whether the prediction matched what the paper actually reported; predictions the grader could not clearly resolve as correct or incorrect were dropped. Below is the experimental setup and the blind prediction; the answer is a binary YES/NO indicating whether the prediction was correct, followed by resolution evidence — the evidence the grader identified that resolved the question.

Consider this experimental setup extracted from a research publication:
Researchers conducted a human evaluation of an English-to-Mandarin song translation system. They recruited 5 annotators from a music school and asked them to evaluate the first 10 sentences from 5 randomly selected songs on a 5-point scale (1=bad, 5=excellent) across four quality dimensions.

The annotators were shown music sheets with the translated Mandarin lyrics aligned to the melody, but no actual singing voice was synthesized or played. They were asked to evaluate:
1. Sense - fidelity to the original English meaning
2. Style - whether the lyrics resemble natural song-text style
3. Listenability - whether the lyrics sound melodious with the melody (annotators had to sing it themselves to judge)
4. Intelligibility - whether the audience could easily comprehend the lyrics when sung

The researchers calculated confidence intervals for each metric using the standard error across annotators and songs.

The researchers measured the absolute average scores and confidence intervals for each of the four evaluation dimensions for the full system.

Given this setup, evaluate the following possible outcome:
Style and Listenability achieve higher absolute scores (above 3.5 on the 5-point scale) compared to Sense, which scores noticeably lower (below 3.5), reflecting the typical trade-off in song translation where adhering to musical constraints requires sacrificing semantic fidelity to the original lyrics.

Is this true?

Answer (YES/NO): NO